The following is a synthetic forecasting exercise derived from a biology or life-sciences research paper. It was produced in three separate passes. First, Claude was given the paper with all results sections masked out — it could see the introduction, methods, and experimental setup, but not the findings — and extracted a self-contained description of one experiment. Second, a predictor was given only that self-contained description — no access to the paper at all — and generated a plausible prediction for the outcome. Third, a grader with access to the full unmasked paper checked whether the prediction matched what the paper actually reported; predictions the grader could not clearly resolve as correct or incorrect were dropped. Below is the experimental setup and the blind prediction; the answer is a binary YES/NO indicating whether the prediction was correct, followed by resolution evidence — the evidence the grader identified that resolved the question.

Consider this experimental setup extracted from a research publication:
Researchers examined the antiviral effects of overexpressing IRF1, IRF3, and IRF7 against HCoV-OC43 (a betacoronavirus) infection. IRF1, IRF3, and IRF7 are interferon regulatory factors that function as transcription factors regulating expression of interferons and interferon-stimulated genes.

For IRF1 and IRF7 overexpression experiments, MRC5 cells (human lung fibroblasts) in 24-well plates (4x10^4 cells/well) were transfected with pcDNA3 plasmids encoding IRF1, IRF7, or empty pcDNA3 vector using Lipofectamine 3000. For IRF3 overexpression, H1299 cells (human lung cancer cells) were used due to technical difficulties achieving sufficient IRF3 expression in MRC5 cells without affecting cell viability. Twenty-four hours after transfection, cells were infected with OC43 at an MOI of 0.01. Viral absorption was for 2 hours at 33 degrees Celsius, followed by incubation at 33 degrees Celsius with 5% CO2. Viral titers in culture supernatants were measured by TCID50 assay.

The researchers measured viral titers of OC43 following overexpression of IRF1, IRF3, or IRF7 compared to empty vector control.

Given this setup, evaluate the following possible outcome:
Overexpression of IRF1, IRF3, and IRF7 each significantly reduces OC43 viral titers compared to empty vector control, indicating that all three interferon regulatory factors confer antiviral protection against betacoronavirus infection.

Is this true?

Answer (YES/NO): NO